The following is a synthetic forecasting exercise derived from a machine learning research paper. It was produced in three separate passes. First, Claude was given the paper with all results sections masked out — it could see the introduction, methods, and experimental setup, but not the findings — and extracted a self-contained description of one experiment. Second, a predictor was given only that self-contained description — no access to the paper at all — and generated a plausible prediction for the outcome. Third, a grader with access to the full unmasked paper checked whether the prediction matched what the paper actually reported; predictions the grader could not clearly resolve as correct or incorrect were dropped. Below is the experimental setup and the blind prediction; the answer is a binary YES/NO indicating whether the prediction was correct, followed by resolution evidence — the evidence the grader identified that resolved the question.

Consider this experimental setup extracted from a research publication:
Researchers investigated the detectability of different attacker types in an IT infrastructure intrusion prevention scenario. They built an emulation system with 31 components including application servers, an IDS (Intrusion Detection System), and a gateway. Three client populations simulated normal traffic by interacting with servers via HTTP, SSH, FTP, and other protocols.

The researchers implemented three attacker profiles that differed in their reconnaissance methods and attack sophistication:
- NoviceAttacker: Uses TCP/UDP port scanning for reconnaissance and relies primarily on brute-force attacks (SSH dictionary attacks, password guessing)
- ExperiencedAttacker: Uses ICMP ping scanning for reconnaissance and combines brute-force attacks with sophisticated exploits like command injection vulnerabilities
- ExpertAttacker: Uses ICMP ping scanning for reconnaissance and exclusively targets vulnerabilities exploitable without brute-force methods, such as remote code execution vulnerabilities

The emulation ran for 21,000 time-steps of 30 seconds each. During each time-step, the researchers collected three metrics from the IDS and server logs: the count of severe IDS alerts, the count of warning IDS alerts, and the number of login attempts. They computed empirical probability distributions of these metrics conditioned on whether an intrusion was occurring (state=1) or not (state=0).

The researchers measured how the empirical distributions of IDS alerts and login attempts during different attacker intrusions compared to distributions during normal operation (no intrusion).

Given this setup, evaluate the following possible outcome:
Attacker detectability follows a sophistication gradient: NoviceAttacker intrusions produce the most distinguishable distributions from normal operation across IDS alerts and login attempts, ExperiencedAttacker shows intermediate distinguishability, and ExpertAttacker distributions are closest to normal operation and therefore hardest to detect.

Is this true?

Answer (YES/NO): NO